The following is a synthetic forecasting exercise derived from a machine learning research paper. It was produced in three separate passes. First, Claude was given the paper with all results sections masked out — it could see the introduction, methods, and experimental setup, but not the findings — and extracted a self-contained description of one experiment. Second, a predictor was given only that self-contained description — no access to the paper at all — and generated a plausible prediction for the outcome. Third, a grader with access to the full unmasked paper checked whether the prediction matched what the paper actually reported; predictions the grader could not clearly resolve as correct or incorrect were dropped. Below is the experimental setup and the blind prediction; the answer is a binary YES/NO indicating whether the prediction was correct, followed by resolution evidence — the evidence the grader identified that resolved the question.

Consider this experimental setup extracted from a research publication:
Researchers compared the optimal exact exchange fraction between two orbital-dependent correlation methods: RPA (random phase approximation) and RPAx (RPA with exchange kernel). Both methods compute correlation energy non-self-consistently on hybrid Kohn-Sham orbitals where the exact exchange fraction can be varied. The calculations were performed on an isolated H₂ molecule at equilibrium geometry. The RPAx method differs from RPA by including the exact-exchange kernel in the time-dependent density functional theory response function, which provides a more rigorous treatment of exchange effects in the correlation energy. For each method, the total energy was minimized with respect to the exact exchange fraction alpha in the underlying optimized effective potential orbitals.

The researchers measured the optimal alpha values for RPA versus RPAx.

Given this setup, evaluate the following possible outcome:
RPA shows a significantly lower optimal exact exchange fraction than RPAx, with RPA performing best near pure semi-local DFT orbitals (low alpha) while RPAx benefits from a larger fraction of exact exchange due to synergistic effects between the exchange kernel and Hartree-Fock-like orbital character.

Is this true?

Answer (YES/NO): NO